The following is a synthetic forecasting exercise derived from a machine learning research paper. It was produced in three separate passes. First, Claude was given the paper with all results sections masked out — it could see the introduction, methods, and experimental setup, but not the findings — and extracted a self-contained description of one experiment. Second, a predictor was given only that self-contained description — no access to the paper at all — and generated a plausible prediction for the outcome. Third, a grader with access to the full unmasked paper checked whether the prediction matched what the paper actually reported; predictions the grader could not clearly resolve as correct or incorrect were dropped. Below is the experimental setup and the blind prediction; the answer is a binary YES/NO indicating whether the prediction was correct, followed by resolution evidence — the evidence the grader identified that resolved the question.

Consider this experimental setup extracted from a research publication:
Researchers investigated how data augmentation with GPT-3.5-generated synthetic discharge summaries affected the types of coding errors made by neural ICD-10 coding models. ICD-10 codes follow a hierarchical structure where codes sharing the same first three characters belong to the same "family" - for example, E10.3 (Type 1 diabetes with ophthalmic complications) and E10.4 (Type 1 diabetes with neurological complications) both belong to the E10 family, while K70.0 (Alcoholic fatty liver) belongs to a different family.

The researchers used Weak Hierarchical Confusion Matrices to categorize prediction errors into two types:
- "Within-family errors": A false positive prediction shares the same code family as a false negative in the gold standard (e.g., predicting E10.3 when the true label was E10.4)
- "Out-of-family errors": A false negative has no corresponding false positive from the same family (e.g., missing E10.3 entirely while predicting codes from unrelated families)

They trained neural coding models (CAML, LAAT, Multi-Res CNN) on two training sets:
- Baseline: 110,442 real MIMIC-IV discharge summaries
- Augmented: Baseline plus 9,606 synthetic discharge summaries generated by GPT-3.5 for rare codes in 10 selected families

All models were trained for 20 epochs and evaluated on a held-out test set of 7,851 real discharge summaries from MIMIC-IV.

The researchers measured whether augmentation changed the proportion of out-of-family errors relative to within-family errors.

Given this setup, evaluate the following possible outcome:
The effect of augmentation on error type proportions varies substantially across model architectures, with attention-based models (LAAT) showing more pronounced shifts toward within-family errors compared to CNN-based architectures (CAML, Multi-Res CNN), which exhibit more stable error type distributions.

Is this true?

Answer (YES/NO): NO